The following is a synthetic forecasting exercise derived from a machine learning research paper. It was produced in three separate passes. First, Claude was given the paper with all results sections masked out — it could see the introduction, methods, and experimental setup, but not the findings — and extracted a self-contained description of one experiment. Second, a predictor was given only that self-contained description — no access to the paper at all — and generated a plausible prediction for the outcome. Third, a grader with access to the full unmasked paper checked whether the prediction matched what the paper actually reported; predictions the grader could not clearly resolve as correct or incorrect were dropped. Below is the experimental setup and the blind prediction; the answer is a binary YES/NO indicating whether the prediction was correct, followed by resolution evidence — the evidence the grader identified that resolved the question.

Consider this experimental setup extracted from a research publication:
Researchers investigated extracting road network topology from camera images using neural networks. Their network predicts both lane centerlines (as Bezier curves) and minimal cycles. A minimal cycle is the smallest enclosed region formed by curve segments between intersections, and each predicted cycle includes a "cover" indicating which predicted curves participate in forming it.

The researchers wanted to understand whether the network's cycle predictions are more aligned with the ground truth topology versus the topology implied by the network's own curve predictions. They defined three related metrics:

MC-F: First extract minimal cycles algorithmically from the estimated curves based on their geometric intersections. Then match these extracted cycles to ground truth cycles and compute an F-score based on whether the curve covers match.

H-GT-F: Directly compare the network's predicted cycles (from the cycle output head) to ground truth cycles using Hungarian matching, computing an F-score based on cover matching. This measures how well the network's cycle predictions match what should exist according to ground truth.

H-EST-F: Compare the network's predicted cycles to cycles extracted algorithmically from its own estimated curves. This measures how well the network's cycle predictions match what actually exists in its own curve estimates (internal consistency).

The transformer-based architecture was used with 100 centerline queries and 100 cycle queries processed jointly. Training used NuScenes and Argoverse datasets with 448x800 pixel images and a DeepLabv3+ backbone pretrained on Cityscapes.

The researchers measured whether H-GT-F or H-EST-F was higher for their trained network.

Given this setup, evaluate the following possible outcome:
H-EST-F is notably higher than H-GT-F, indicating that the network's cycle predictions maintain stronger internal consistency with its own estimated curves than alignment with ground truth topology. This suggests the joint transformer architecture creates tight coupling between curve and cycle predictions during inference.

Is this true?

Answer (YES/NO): YES